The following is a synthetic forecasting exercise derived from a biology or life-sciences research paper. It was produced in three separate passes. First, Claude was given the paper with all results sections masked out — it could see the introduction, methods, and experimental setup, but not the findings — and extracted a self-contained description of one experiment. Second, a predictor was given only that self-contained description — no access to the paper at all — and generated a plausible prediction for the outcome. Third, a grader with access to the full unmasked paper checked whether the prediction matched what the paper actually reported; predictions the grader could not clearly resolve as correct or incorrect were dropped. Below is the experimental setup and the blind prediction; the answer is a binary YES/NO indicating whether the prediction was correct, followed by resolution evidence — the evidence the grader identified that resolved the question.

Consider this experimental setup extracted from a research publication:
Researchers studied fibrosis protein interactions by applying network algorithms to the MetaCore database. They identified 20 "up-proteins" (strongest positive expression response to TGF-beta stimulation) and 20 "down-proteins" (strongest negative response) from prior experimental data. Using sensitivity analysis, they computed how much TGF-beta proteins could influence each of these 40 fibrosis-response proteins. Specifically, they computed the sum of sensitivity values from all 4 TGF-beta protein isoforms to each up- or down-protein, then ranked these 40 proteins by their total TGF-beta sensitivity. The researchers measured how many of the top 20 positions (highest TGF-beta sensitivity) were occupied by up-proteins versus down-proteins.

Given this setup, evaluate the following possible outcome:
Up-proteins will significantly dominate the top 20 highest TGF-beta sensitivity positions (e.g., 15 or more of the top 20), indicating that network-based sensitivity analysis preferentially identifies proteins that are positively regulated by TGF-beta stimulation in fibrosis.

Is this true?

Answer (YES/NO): NO